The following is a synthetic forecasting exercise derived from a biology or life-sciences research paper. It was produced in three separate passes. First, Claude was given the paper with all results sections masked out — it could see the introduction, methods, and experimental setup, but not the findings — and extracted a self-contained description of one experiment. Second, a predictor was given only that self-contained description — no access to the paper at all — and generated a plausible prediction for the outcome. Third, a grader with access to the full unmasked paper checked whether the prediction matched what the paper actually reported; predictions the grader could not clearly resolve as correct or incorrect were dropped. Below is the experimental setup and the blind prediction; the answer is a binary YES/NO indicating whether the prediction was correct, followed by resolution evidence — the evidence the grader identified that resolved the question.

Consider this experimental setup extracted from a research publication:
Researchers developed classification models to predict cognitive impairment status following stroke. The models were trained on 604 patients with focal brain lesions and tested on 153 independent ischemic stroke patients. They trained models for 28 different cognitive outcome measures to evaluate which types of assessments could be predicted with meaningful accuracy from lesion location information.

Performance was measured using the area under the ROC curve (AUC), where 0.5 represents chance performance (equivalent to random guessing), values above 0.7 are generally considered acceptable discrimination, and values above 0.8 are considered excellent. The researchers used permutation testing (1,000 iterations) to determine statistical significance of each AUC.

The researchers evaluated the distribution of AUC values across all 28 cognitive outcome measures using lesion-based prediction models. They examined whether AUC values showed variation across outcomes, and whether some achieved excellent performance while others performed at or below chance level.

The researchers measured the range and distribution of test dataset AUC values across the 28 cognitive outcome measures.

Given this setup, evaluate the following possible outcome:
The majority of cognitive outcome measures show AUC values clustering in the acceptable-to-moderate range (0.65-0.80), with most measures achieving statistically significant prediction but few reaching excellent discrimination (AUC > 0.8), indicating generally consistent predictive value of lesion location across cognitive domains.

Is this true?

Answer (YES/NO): NO